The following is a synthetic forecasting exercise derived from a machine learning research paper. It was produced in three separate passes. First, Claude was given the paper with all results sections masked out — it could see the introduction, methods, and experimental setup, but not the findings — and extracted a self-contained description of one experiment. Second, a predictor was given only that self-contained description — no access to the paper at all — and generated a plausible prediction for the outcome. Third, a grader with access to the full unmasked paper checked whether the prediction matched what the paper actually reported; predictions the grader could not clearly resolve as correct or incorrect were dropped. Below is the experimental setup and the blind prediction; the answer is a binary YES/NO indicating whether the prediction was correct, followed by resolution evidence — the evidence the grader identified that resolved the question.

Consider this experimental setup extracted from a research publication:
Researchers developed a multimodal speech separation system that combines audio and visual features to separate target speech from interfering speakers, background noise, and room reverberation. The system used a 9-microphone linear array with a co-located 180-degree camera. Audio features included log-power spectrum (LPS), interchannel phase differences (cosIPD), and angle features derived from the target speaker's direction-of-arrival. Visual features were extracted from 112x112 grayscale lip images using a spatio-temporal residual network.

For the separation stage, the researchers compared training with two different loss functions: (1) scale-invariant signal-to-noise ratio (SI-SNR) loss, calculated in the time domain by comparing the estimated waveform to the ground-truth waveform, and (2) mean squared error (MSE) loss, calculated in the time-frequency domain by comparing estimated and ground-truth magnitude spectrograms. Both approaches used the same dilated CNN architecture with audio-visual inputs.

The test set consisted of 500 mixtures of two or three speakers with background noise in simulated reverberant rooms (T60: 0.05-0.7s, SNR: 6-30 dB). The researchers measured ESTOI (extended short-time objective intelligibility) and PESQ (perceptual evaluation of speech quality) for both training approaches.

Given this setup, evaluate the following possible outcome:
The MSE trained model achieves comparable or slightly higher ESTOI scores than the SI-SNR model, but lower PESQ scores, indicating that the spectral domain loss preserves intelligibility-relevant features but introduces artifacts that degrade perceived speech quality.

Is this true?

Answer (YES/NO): NO